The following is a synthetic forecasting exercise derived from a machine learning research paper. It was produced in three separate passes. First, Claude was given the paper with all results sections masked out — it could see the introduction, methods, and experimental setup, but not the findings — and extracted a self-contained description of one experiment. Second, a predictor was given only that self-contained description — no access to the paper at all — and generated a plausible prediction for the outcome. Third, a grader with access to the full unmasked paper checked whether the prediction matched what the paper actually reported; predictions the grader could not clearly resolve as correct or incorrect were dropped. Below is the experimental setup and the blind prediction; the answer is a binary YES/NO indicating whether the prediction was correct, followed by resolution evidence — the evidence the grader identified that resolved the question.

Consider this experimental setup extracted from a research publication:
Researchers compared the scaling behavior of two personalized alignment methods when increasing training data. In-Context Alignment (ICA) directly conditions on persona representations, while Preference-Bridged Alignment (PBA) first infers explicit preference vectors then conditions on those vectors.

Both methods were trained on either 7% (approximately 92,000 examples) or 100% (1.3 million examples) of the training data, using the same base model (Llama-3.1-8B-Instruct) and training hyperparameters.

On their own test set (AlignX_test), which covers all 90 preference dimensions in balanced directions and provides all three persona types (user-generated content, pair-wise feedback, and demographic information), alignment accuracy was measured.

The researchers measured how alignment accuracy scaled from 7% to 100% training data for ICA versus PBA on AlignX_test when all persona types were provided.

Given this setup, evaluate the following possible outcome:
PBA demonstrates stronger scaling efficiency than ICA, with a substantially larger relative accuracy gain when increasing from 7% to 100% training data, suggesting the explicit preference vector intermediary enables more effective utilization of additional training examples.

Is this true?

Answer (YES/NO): YES